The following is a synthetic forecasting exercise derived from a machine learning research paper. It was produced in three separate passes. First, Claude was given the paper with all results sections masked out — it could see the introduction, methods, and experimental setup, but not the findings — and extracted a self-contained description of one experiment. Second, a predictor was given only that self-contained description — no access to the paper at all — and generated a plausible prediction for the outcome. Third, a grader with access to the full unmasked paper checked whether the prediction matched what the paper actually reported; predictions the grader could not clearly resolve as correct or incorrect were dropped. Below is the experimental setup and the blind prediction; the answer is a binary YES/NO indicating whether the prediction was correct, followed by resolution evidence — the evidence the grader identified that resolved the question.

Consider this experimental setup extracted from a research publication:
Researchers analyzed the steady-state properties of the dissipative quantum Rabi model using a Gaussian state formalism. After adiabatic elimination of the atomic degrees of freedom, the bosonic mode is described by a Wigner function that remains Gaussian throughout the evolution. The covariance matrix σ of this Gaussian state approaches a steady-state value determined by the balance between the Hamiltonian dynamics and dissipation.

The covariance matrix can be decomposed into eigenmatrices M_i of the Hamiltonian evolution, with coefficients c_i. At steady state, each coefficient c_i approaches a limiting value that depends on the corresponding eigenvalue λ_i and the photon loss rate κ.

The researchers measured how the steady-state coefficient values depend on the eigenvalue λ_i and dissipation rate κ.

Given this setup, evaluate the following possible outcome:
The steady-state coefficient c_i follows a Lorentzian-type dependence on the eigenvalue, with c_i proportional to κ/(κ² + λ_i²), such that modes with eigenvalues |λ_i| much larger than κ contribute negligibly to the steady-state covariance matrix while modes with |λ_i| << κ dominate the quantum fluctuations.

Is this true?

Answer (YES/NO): NO